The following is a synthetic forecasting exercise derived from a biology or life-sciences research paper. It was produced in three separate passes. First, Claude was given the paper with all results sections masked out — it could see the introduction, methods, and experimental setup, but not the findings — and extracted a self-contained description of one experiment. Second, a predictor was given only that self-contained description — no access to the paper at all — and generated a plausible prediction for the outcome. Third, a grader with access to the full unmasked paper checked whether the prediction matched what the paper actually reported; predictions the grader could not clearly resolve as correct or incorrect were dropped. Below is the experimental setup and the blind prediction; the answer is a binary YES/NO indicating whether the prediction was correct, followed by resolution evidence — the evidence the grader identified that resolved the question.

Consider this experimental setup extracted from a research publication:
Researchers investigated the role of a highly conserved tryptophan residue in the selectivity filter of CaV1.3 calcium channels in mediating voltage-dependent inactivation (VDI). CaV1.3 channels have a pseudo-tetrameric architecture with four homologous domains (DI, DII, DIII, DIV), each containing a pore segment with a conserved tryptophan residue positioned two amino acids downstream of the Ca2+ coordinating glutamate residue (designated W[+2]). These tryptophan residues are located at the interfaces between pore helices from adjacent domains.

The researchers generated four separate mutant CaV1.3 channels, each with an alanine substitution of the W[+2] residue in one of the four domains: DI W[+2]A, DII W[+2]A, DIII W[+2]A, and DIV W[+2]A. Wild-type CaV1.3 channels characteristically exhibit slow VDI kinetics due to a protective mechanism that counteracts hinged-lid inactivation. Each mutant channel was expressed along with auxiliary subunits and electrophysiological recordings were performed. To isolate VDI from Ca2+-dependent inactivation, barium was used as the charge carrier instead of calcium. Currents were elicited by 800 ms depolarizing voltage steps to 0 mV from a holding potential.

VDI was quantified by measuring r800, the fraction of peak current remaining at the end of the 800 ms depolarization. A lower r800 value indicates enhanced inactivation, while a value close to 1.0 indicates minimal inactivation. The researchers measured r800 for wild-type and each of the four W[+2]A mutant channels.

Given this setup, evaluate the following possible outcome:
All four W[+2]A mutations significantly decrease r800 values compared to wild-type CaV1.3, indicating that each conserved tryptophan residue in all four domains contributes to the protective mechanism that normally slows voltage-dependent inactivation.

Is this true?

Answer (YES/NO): NO